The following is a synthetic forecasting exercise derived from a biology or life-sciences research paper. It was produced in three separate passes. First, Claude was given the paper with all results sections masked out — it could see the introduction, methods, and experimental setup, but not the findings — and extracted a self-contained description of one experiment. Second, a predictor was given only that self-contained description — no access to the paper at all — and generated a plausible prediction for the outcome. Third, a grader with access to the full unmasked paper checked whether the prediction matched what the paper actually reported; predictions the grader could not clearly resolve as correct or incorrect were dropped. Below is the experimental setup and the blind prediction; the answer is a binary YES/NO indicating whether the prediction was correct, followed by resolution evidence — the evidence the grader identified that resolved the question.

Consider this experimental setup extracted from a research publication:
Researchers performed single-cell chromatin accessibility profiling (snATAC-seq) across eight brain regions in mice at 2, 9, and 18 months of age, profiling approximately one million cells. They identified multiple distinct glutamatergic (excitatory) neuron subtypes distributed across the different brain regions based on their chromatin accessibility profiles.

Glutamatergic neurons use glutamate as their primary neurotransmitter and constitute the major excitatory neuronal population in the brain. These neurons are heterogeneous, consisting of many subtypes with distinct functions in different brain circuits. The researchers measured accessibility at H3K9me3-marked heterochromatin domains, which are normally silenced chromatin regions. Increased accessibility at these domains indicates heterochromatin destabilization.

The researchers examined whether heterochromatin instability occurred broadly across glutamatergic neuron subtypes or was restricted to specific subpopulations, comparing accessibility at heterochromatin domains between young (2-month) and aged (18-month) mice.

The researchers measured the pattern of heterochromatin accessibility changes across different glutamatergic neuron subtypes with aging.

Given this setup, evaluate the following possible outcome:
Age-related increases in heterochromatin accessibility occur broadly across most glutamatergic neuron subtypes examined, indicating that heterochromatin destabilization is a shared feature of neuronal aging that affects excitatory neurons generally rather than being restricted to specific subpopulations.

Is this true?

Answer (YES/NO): NO